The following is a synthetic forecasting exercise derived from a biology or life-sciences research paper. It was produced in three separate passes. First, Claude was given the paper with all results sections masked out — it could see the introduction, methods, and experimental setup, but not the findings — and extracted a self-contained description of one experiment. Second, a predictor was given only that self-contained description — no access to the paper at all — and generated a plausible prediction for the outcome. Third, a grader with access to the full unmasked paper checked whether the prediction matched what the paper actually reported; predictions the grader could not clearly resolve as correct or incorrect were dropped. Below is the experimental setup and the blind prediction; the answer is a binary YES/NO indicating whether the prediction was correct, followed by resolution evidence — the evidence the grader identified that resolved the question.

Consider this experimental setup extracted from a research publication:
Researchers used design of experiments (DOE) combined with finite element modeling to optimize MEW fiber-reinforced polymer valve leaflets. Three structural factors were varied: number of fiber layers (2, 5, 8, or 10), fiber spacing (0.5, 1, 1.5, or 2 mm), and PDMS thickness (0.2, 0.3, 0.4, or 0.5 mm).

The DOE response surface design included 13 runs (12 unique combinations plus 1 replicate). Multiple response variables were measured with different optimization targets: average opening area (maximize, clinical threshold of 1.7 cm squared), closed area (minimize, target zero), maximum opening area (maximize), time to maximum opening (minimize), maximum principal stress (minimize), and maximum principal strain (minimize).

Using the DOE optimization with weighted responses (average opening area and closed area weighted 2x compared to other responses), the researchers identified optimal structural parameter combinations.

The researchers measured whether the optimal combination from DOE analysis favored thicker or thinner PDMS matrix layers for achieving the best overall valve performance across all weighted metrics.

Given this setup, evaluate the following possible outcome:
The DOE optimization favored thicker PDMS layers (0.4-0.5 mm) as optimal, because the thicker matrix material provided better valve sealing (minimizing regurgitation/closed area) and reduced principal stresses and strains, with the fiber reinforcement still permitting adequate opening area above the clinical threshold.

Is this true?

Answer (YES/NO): NO